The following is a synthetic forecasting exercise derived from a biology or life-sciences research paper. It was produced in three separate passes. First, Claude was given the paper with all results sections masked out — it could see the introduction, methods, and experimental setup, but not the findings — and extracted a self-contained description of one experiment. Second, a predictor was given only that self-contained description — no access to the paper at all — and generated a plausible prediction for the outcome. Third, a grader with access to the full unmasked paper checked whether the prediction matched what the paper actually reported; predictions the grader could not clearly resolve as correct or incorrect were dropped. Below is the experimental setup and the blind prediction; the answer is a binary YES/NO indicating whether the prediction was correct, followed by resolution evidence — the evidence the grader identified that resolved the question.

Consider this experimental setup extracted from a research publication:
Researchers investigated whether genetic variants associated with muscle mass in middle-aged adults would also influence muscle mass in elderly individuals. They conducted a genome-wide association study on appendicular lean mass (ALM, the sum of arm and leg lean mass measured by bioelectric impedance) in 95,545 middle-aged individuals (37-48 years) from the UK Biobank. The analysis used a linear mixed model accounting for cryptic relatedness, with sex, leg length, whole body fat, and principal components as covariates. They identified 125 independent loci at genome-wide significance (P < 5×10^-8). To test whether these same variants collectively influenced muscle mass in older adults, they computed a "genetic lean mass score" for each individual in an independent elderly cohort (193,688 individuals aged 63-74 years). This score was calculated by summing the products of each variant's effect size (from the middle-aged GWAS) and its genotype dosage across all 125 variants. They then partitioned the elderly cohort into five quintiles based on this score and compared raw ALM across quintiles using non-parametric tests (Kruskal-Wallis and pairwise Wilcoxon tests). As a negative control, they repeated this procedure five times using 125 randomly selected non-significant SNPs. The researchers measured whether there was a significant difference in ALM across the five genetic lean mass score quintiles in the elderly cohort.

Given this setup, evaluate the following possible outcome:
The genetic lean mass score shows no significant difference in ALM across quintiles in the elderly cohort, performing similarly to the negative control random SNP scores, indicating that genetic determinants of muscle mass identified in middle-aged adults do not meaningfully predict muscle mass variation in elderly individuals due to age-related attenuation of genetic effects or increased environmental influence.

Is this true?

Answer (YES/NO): NO